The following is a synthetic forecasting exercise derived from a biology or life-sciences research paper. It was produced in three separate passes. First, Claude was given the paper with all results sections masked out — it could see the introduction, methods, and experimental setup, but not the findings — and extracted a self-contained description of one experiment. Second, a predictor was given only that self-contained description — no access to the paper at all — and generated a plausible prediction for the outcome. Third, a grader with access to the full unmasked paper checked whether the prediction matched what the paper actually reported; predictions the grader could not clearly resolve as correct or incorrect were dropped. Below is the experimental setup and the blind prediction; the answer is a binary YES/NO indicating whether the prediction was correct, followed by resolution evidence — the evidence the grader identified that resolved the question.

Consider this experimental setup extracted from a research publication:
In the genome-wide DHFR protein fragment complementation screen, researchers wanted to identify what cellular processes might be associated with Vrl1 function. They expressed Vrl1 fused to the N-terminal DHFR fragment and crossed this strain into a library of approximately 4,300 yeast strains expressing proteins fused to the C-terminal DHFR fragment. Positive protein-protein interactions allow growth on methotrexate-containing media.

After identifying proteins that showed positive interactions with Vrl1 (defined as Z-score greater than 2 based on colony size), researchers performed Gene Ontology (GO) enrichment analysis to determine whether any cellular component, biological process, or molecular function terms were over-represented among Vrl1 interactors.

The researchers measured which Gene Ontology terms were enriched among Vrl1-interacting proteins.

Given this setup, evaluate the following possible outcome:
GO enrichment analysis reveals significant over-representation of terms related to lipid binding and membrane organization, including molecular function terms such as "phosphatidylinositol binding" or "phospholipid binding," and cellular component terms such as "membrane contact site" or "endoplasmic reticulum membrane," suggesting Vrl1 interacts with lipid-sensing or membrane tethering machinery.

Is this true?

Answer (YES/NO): NO